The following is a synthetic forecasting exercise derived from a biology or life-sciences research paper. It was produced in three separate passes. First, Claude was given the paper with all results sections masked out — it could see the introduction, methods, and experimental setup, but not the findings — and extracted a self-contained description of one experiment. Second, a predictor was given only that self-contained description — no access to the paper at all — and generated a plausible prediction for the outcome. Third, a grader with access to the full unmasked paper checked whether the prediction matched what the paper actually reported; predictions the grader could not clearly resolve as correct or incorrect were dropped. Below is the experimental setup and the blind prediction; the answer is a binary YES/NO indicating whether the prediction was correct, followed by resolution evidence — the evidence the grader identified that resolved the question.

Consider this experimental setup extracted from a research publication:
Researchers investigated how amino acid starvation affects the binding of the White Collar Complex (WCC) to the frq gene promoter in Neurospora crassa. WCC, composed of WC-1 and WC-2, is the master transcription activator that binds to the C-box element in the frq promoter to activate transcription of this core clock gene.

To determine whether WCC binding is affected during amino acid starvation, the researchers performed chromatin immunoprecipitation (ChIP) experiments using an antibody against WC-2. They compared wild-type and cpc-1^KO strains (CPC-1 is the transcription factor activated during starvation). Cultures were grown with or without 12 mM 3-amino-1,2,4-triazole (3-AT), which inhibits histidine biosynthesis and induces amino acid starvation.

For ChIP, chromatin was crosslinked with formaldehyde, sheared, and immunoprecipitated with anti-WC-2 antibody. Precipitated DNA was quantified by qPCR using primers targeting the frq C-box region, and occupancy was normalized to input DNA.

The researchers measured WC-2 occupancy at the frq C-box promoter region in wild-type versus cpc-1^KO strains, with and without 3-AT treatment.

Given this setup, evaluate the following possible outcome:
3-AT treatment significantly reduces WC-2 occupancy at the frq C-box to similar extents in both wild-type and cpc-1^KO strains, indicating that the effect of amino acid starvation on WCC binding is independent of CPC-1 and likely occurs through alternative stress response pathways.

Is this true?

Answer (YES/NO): NO